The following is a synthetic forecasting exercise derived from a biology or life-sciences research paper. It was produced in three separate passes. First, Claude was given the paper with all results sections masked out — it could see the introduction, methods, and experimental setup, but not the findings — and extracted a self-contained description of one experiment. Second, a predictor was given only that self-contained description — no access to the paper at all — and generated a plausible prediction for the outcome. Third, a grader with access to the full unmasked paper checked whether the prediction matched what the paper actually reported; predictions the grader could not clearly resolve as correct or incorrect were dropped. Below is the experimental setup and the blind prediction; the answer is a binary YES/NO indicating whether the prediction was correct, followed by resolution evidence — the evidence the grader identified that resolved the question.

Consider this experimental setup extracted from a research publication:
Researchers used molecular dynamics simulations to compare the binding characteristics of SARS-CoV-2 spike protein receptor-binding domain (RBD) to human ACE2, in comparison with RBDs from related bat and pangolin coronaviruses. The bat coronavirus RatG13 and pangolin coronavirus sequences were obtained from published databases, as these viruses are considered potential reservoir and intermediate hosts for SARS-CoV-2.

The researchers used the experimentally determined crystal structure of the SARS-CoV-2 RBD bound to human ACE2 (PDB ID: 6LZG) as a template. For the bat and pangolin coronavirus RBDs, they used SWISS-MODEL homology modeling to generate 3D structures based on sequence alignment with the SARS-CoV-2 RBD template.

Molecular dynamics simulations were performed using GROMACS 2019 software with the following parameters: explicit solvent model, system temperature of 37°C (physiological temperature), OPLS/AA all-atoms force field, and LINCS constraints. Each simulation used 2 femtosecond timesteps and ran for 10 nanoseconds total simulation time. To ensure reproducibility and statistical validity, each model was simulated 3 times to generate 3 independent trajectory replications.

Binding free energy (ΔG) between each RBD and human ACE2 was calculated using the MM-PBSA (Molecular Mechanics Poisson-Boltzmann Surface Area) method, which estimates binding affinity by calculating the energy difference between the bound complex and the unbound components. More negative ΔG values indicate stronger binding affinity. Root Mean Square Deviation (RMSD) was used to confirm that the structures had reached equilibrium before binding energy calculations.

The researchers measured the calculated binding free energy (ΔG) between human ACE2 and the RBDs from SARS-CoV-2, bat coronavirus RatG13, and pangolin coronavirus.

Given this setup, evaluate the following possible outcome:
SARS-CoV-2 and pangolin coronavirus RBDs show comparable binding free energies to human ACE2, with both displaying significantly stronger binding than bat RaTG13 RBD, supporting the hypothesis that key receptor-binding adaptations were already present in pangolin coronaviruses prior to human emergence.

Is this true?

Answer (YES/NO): NO